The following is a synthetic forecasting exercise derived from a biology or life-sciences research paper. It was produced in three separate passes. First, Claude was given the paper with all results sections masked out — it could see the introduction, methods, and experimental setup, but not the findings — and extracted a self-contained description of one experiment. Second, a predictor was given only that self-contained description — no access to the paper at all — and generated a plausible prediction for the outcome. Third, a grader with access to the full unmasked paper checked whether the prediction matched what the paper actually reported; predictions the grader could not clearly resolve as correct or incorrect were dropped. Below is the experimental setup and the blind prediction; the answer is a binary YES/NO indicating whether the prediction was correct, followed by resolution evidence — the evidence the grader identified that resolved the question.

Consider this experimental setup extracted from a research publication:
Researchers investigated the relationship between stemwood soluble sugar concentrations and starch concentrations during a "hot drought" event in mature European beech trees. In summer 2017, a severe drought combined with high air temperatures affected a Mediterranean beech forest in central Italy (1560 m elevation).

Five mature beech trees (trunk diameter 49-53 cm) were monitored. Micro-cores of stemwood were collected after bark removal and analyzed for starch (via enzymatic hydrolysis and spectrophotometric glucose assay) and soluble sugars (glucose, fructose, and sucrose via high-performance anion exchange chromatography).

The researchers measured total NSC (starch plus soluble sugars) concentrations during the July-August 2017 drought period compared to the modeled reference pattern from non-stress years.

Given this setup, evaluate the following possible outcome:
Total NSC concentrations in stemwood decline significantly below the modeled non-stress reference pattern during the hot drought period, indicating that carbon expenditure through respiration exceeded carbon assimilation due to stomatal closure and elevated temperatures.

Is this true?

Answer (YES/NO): NO